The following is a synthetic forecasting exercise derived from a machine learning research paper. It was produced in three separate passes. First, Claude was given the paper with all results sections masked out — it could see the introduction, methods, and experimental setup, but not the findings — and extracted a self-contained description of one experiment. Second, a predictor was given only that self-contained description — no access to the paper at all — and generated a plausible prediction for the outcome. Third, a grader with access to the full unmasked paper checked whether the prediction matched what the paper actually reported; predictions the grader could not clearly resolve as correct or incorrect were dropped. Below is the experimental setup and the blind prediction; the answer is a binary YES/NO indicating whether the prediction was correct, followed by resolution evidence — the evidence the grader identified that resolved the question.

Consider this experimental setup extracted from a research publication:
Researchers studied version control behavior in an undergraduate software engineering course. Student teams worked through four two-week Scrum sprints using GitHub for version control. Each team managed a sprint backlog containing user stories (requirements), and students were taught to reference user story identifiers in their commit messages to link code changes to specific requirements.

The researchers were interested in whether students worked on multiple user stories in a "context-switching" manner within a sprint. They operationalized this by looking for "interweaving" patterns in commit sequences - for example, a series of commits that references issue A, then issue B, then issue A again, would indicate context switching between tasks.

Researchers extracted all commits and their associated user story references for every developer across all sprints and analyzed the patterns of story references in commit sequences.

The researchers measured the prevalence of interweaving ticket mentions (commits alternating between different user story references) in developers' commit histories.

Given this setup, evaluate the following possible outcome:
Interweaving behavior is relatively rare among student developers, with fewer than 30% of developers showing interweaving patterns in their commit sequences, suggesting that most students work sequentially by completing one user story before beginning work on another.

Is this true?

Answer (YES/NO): NO